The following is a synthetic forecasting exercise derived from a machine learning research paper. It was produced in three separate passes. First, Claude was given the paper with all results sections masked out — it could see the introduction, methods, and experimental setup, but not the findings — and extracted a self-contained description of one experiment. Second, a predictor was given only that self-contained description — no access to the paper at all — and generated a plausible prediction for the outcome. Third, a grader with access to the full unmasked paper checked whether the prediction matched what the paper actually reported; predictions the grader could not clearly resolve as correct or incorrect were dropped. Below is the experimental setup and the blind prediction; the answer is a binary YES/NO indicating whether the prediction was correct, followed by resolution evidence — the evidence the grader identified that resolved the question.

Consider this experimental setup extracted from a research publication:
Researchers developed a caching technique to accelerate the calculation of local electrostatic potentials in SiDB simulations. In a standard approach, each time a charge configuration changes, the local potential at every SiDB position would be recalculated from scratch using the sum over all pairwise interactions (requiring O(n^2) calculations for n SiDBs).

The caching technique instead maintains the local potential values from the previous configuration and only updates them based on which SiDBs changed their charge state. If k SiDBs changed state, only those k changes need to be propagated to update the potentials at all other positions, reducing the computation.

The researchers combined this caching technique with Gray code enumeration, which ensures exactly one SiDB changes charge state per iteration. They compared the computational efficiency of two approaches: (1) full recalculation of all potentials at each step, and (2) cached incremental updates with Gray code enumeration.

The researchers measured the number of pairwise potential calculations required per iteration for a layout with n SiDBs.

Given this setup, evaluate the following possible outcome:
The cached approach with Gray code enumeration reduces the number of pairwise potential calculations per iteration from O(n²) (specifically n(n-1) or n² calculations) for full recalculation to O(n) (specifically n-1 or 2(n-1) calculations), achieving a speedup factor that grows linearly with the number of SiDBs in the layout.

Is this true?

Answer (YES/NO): YES